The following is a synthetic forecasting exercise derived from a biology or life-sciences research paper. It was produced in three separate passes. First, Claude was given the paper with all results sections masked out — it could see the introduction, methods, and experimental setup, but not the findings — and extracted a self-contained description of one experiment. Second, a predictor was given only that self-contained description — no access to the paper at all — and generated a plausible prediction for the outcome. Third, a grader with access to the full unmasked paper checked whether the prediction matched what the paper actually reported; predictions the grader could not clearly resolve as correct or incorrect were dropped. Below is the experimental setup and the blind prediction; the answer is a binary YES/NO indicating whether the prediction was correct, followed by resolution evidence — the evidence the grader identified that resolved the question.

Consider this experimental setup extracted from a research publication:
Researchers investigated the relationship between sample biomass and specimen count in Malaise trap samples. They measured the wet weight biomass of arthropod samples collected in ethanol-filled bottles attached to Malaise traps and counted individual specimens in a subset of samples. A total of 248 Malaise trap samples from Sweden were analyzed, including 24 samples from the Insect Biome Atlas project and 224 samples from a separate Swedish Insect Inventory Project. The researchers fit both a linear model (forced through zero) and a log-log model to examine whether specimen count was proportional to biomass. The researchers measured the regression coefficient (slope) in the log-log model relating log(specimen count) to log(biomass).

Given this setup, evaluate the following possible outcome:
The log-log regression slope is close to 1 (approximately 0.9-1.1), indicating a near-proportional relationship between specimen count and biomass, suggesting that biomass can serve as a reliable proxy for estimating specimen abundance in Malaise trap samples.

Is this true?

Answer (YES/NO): YES